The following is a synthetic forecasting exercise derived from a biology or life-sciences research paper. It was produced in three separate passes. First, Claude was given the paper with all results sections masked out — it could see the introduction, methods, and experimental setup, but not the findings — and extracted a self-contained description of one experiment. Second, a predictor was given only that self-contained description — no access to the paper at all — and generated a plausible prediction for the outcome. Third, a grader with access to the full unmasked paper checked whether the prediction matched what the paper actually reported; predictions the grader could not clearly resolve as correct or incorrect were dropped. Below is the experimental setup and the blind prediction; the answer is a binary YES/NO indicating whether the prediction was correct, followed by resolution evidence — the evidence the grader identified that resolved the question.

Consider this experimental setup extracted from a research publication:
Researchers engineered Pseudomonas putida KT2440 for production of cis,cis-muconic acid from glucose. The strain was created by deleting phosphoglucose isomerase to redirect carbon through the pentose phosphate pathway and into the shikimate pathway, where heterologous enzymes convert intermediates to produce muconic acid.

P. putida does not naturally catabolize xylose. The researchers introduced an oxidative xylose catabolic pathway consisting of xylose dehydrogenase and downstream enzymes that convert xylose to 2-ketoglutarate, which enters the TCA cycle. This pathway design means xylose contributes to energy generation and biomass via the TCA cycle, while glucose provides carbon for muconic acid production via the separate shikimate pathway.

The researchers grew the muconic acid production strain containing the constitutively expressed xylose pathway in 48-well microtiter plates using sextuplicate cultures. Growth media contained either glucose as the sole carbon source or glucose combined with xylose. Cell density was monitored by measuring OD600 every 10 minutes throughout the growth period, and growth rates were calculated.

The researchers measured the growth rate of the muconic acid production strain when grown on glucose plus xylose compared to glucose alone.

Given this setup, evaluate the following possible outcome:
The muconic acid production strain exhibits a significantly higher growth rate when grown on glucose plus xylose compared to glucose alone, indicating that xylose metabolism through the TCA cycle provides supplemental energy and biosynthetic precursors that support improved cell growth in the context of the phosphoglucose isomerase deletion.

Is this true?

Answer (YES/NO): YES